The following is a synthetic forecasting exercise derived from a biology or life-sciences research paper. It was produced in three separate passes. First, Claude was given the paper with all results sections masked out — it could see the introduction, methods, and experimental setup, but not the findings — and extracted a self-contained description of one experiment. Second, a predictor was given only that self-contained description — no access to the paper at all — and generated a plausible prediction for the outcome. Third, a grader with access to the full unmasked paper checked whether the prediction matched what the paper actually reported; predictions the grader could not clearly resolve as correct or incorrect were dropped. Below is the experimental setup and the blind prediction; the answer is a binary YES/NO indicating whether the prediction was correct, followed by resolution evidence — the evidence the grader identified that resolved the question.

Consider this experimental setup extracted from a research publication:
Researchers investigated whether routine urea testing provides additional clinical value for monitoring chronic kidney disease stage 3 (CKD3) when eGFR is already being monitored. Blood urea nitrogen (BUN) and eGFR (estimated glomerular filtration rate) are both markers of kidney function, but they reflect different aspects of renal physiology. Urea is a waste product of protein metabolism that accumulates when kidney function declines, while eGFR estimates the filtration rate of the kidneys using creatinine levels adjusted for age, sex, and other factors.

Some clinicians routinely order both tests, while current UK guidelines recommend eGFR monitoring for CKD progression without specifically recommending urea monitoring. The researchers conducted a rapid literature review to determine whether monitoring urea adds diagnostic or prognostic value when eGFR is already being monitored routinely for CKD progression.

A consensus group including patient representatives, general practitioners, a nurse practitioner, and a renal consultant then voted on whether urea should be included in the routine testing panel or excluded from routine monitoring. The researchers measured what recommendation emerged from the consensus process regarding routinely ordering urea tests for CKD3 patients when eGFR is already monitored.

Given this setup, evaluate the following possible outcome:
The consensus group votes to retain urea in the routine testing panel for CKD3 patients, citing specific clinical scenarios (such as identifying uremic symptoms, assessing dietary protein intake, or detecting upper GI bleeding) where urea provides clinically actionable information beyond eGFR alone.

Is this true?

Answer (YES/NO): NO